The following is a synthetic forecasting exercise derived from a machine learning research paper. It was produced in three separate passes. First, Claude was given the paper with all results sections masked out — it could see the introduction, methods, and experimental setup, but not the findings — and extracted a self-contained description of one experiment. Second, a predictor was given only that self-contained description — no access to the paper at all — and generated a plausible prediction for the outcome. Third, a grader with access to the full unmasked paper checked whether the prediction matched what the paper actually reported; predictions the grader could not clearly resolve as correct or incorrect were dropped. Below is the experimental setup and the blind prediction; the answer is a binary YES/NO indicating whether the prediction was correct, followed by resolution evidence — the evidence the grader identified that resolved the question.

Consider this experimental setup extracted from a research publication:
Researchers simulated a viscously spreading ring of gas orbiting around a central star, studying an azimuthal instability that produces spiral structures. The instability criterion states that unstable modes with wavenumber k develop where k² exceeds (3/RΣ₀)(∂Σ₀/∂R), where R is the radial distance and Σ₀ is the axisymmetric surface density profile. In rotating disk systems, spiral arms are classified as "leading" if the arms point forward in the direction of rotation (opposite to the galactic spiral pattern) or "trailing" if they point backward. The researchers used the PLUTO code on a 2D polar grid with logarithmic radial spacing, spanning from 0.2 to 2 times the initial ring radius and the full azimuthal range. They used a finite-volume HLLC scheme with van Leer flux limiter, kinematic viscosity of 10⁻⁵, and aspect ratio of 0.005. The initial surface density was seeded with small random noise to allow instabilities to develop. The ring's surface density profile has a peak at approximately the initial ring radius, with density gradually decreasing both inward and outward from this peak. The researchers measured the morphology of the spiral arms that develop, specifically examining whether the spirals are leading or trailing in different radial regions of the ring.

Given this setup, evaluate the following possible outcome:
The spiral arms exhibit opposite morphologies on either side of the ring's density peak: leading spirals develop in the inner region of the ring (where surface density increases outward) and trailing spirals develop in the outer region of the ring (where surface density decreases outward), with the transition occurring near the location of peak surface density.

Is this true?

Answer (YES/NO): NO